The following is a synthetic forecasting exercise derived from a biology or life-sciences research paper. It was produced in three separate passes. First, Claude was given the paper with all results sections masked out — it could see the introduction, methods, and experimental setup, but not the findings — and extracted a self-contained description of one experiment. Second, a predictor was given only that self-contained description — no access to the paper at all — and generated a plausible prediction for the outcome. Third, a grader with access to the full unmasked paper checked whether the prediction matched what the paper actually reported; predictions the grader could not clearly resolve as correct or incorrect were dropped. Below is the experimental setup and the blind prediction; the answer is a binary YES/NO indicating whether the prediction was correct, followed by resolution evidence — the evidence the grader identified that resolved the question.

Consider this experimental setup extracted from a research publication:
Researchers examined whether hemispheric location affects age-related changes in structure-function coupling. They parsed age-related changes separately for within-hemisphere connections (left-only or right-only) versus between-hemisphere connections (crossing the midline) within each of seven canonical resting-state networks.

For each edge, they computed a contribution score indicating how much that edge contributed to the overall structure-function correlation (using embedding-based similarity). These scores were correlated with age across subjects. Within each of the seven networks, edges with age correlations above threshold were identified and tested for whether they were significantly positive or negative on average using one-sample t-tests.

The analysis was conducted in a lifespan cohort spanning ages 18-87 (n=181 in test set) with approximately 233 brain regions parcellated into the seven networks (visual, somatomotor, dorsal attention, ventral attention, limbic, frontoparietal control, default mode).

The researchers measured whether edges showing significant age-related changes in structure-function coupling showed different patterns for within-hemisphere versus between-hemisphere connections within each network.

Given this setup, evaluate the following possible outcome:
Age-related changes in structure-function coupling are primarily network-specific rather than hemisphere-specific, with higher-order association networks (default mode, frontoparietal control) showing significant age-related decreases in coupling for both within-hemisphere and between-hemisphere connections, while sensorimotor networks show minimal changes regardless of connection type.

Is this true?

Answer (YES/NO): NO